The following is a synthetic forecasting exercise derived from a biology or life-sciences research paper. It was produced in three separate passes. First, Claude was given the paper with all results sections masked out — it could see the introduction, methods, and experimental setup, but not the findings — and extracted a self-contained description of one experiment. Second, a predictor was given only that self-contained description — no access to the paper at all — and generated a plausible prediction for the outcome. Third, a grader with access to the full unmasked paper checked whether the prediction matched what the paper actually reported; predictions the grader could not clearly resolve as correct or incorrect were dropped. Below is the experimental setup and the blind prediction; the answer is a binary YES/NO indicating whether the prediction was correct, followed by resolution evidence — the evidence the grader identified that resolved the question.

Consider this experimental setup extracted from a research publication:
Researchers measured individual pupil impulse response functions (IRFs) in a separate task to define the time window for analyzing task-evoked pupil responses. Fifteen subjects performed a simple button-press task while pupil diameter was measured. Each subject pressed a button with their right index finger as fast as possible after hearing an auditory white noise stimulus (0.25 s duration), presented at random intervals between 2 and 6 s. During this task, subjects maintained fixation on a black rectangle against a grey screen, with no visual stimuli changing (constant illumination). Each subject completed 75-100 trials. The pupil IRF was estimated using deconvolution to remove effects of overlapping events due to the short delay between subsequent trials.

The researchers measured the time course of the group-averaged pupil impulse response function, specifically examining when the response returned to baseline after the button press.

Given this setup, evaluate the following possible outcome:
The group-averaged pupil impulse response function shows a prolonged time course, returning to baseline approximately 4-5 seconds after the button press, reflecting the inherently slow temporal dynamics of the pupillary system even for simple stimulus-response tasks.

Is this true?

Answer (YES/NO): NO